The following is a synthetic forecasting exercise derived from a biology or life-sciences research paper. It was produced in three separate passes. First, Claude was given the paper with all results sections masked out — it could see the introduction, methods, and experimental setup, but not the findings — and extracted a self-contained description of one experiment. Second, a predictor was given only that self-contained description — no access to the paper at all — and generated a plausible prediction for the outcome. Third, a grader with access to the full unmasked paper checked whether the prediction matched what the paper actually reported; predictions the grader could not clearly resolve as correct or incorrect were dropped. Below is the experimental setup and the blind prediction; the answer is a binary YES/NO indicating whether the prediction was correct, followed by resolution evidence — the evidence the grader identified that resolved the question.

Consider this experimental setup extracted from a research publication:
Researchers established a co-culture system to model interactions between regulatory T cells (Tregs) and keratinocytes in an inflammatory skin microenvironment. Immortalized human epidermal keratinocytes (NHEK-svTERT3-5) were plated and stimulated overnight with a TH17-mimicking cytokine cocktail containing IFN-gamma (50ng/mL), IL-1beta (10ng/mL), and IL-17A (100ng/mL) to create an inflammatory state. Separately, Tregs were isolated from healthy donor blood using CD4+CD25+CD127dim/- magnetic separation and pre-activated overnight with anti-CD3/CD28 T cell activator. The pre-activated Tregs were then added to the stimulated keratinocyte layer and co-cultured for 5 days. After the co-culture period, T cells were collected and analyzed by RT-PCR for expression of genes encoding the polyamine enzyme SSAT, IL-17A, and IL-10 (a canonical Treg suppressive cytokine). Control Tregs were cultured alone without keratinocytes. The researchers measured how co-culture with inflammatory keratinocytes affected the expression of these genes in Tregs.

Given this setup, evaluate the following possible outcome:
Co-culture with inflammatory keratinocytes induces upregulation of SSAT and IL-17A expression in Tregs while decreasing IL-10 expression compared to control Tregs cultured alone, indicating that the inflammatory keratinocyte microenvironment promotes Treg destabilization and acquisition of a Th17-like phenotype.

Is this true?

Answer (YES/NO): NO